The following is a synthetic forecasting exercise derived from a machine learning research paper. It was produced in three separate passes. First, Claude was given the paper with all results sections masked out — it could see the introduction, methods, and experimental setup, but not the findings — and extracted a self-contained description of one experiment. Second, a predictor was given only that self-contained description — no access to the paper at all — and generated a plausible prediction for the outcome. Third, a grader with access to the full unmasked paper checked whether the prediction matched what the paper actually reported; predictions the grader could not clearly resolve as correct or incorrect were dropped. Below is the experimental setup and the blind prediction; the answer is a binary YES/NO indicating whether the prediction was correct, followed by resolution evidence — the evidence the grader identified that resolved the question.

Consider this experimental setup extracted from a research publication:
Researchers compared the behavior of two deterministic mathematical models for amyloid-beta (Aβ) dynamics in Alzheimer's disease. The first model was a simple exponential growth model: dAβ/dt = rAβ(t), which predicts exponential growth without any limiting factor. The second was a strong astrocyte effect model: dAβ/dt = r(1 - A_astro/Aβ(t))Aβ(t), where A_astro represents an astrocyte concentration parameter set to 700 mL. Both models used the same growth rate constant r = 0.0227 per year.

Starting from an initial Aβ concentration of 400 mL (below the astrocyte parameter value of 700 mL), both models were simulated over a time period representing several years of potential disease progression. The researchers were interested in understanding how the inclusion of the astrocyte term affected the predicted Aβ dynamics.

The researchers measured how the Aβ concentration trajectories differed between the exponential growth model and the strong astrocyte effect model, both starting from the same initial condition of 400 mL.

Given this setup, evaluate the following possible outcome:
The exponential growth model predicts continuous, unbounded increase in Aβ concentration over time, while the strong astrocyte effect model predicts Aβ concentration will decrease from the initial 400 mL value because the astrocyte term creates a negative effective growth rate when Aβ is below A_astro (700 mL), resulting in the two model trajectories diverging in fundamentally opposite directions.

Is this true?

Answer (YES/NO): YES